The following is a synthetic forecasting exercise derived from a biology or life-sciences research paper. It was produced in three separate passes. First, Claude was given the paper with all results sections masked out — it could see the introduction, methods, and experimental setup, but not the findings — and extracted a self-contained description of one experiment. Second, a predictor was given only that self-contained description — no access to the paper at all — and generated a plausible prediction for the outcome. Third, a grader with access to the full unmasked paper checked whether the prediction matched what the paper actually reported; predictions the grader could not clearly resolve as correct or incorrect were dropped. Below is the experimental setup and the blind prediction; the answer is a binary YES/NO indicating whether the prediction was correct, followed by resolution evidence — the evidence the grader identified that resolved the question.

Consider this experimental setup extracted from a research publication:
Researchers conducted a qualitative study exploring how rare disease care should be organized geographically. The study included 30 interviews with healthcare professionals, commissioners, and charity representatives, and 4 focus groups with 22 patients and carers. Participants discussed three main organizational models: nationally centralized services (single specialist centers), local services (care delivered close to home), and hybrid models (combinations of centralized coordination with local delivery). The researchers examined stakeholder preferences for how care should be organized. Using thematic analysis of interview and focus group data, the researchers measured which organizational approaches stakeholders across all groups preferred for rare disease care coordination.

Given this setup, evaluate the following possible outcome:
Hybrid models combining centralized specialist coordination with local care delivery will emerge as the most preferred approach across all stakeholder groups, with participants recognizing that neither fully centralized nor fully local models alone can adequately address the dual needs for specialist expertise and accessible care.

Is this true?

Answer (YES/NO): NO